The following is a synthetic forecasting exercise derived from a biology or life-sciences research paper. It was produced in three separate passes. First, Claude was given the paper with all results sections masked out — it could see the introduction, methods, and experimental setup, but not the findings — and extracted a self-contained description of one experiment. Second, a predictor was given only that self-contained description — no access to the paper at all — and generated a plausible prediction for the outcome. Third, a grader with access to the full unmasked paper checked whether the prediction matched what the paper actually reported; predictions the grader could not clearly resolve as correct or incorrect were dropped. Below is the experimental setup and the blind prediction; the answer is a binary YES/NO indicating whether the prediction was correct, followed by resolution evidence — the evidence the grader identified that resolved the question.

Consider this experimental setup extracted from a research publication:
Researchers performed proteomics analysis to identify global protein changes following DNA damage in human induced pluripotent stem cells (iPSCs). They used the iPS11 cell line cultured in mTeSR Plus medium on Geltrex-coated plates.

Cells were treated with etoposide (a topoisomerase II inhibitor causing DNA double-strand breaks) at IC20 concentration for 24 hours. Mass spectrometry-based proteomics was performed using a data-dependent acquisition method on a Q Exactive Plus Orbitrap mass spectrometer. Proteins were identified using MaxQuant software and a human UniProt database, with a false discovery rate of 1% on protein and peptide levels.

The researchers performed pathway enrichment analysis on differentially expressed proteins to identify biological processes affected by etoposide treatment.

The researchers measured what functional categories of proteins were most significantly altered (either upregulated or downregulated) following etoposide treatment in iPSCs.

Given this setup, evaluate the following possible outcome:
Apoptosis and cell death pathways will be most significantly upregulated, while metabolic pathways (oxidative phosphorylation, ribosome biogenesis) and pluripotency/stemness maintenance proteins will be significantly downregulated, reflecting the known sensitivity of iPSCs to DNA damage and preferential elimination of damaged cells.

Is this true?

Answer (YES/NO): NO